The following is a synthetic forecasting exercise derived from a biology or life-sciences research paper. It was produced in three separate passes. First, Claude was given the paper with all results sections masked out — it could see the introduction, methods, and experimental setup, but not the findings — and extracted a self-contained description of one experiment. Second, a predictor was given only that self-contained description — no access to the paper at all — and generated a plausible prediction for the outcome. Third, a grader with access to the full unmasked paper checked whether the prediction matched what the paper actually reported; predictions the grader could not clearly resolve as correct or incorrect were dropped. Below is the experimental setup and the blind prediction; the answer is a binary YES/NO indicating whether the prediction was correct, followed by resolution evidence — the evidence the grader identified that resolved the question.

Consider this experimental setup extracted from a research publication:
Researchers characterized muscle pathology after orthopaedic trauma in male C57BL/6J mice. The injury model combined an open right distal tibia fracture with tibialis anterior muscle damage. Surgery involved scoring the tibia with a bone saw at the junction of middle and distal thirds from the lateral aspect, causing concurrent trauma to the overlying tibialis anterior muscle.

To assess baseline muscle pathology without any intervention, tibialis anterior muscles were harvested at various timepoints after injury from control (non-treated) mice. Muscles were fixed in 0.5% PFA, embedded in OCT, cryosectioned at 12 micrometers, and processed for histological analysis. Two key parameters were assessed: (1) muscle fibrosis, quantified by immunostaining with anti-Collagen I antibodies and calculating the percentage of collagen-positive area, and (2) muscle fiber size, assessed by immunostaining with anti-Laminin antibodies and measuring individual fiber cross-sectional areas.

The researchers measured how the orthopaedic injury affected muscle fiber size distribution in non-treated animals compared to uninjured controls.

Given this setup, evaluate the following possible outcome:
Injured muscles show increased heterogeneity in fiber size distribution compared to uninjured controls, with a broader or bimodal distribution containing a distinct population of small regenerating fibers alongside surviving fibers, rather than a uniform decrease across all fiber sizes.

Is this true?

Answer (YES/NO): NO